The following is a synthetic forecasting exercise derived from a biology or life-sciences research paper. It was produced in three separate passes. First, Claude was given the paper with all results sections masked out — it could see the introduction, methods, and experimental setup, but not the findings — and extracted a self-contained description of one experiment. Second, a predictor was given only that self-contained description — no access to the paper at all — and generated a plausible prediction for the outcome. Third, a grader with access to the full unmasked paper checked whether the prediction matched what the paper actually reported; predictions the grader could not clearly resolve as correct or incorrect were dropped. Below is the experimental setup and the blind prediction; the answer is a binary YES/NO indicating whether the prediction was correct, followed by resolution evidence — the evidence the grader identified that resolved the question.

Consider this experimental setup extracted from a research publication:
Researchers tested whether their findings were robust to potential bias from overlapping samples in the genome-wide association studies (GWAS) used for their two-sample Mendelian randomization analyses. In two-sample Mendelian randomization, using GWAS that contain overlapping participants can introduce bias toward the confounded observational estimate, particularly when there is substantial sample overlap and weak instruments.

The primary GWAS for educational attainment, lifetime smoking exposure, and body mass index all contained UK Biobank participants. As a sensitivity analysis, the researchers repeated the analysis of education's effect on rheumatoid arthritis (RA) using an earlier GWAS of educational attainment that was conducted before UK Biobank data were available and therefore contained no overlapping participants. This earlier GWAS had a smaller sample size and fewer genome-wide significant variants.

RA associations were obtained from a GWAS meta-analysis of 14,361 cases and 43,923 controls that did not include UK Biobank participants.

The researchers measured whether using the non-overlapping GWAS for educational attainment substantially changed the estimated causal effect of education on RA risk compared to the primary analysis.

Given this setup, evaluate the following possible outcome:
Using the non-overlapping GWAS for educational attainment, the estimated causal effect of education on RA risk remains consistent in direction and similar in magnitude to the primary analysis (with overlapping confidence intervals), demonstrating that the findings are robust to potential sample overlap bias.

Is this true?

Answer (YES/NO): YES